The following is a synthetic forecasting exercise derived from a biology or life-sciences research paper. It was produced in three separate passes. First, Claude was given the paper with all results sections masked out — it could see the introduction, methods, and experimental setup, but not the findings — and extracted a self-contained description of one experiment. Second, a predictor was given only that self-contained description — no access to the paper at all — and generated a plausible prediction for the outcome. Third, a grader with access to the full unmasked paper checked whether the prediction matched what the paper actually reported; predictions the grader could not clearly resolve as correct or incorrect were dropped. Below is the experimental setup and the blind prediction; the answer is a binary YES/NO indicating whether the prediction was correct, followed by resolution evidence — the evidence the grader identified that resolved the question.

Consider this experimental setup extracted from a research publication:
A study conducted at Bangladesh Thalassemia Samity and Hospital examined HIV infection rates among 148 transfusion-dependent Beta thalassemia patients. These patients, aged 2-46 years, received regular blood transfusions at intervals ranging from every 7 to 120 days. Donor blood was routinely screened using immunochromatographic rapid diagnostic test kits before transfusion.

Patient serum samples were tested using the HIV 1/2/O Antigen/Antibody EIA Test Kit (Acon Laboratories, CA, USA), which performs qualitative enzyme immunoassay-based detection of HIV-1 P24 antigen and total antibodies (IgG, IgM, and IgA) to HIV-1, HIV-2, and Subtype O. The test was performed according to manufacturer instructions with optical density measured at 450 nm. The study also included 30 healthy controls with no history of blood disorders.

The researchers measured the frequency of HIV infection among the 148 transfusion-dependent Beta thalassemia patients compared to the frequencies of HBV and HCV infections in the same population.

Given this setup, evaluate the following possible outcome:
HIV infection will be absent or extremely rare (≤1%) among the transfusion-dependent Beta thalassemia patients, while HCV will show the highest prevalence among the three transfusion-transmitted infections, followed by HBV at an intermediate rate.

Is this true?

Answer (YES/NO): YES